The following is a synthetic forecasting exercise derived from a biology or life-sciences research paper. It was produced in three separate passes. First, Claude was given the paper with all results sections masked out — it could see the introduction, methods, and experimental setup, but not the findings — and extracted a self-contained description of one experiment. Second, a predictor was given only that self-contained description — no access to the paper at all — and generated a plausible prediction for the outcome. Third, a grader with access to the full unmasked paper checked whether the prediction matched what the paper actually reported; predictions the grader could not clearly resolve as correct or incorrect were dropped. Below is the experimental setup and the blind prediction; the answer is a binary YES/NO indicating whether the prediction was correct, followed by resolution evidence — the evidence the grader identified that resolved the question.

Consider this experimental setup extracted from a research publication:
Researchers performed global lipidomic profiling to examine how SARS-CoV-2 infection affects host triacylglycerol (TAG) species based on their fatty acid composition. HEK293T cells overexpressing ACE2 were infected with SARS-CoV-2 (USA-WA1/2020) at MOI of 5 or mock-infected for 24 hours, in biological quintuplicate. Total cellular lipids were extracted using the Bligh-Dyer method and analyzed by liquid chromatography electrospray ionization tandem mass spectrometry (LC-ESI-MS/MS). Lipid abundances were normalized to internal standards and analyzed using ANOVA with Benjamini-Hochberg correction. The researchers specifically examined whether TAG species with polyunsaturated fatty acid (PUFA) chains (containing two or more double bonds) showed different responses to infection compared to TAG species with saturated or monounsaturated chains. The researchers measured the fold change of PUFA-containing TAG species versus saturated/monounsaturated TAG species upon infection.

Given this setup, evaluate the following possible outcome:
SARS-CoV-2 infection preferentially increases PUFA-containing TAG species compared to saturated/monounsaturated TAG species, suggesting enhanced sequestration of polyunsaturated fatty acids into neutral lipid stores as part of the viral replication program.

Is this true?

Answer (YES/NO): YES